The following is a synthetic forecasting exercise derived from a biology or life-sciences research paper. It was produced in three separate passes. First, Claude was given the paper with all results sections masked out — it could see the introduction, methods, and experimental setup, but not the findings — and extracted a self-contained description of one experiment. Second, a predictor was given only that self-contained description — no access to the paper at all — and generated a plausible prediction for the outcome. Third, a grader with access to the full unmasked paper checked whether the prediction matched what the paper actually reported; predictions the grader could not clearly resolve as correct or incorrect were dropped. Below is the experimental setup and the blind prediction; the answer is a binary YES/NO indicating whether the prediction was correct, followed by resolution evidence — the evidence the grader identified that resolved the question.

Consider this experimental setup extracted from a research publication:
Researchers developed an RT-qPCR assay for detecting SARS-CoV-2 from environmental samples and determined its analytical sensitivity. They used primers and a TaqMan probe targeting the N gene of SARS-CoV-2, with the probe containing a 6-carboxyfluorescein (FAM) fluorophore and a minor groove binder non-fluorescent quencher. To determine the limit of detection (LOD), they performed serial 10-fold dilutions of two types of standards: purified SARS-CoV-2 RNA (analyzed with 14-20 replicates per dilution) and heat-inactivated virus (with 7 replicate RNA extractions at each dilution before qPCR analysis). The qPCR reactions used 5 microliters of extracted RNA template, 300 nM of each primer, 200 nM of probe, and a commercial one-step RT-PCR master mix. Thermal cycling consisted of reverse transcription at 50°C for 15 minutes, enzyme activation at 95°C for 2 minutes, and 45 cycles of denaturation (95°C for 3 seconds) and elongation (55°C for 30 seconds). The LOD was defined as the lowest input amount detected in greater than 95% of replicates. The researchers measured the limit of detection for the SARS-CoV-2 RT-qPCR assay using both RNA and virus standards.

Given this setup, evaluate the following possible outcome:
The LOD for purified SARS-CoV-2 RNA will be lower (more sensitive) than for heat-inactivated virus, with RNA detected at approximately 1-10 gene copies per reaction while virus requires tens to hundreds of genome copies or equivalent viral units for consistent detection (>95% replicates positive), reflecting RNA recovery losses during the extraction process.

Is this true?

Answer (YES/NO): YES